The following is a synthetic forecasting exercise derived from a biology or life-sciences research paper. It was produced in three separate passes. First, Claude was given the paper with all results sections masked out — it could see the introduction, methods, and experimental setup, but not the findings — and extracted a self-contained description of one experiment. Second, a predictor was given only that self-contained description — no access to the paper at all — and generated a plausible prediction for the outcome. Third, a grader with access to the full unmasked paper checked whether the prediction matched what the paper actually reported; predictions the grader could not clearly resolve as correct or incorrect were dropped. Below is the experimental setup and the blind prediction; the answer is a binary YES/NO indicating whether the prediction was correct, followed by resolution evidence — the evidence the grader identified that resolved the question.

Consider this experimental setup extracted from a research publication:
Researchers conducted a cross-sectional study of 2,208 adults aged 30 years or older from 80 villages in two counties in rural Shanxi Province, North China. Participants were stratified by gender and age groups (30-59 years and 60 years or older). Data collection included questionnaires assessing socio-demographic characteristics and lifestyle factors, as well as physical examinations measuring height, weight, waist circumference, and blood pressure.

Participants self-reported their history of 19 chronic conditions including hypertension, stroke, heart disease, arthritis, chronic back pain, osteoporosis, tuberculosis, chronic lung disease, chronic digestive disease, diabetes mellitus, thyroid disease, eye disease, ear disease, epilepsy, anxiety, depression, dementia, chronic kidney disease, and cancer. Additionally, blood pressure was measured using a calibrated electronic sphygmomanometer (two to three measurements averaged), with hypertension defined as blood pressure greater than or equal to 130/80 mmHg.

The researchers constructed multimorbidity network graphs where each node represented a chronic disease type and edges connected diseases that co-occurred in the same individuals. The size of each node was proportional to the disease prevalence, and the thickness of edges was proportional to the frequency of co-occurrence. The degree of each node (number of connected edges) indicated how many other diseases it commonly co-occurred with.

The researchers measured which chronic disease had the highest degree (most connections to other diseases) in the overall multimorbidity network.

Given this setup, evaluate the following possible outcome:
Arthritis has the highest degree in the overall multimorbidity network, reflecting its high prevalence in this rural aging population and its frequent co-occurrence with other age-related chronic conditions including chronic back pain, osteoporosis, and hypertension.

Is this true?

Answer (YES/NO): NO